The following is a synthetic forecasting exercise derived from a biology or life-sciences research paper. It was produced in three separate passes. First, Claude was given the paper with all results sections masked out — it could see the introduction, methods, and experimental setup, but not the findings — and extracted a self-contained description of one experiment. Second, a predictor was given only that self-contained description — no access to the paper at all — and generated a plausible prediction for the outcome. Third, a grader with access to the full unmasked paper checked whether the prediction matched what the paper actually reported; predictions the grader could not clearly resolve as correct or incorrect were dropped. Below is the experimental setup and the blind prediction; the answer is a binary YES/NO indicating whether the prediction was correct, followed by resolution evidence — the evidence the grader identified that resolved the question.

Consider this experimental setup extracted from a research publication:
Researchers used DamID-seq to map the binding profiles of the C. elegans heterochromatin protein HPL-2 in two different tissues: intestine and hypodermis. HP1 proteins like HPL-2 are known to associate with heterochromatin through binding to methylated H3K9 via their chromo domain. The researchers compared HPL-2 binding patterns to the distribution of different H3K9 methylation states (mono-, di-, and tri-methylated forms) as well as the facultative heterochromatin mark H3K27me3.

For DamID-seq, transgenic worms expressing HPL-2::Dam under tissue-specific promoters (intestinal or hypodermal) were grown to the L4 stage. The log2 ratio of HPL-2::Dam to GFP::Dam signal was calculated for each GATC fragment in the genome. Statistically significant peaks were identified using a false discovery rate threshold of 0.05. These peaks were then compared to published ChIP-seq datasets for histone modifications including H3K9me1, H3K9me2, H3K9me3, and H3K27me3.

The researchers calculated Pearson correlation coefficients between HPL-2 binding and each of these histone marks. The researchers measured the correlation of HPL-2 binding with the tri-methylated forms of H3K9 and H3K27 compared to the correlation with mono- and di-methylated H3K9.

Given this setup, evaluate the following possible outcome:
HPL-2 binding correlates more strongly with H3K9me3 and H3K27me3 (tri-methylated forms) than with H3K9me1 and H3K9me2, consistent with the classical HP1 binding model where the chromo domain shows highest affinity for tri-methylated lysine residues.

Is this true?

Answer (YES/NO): YES